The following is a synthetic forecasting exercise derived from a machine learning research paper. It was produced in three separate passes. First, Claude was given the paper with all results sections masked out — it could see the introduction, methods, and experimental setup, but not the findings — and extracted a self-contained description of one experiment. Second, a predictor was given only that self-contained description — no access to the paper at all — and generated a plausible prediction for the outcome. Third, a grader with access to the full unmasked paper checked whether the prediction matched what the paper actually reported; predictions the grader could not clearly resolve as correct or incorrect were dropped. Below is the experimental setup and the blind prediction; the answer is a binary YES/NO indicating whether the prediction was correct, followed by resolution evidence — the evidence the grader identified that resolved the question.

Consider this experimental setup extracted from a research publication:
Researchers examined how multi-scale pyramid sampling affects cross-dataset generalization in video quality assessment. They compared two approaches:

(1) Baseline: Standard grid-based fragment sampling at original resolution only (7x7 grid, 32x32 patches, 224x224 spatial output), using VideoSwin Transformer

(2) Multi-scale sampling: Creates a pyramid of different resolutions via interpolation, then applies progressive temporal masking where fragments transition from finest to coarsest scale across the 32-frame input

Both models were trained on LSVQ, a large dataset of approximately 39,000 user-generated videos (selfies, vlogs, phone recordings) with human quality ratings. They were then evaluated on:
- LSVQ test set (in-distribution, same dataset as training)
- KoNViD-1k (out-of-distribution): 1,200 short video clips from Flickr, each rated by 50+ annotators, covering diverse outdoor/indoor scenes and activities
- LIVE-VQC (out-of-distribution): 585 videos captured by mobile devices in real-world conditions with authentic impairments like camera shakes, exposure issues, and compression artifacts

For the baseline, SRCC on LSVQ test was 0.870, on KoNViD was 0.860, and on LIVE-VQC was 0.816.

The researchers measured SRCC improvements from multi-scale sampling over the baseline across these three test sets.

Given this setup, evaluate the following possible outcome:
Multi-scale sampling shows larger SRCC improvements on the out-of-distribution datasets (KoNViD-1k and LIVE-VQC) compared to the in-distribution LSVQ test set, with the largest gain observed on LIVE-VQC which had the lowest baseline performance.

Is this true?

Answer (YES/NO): NO